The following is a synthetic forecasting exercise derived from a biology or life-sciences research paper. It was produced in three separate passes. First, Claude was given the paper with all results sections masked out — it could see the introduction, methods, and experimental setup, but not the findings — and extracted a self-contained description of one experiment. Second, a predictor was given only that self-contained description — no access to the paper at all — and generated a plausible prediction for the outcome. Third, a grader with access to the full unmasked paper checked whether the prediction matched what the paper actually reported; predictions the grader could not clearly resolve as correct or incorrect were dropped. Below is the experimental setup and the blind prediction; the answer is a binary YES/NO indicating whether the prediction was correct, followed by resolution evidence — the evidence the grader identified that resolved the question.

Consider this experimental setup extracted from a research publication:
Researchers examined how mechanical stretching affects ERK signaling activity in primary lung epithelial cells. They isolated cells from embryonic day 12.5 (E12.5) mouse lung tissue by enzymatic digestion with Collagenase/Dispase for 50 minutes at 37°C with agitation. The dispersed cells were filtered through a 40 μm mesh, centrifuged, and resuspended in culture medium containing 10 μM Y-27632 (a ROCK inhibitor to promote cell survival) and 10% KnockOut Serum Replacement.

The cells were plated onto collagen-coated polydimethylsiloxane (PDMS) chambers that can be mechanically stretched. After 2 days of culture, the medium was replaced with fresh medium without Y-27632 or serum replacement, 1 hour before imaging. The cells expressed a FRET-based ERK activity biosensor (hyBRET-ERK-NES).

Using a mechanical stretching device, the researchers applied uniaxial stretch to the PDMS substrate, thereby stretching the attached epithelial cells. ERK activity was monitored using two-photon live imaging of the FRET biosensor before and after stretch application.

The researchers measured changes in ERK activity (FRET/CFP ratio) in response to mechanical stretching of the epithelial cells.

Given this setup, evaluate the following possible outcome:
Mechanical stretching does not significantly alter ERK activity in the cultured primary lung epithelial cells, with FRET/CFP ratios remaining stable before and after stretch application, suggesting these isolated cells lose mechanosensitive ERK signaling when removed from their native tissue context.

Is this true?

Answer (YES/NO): NO